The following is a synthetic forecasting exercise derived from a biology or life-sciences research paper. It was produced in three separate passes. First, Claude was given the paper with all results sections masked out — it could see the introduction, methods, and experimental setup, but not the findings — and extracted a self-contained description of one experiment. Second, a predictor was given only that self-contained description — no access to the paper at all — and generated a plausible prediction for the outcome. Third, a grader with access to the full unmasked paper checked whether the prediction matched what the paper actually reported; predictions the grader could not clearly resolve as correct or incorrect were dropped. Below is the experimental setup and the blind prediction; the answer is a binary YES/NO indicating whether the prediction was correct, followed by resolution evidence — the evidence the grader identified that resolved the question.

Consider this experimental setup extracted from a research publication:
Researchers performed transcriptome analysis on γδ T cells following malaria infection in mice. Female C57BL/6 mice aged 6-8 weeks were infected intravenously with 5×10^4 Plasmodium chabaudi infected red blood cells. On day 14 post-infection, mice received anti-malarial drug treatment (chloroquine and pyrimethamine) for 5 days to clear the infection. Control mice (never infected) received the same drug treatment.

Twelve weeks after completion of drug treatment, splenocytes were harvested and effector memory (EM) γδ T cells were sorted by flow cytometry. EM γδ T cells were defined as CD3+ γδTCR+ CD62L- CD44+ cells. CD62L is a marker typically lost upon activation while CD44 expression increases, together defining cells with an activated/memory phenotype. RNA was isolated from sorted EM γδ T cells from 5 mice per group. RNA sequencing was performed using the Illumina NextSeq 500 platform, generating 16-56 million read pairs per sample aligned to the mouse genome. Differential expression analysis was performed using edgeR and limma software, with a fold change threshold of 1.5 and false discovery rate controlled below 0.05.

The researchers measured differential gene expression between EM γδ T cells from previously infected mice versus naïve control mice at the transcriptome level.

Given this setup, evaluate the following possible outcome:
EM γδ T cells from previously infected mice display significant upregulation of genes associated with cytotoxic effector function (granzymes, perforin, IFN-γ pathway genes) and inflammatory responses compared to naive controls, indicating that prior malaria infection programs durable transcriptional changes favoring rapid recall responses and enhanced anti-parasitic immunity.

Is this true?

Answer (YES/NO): YES